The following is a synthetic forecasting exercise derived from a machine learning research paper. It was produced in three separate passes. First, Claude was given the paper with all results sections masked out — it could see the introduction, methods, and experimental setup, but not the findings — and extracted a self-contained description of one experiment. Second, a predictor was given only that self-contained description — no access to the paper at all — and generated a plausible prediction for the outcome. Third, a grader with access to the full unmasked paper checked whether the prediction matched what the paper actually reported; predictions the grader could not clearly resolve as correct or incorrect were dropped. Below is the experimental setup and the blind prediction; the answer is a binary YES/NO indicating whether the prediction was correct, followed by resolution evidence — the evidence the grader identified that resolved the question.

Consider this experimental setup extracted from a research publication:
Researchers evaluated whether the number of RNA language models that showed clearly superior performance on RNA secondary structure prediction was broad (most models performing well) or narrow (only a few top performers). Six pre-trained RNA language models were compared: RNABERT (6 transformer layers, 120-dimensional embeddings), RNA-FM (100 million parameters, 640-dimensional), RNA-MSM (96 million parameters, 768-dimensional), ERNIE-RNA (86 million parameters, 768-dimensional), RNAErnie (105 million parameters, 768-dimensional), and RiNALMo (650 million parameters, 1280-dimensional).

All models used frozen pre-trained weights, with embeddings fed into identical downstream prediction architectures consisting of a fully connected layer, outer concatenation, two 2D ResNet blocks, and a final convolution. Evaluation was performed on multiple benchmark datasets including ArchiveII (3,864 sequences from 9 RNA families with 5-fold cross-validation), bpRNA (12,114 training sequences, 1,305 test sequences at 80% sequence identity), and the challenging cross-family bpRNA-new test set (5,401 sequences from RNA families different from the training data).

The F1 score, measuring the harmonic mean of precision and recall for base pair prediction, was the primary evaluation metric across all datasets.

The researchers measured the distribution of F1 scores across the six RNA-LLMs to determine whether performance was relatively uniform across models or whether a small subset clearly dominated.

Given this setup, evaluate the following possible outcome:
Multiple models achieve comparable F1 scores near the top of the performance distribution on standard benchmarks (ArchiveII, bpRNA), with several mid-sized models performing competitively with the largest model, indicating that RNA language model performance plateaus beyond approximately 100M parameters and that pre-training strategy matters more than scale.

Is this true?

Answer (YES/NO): NO